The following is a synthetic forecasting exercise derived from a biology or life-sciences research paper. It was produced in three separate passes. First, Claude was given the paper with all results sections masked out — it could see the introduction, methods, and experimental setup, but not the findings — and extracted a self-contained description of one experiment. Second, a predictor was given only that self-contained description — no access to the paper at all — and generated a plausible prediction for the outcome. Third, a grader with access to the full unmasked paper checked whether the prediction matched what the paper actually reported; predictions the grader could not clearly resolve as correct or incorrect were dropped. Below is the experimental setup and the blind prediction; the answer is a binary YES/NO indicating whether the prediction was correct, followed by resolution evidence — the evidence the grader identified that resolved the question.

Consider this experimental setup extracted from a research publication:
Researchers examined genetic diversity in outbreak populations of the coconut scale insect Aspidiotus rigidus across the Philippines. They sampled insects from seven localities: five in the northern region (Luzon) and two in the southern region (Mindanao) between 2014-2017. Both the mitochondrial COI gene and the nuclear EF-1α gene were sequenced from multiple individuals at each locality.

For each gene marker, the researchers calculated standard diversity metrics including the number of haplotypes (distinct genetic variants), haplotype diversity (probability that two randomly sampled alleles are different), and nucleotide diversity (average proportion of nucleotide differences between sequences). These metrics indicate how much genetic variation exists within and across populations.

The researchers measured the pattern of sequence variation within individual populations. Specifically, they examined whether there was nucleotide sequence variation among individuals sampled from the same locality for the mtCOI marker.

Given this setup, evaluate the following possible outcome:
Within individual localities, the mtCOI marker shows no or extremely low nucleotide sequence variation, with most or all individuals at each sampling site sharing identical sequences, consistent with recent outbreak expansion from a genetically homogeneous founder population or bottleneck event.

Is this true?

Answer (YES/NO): YES